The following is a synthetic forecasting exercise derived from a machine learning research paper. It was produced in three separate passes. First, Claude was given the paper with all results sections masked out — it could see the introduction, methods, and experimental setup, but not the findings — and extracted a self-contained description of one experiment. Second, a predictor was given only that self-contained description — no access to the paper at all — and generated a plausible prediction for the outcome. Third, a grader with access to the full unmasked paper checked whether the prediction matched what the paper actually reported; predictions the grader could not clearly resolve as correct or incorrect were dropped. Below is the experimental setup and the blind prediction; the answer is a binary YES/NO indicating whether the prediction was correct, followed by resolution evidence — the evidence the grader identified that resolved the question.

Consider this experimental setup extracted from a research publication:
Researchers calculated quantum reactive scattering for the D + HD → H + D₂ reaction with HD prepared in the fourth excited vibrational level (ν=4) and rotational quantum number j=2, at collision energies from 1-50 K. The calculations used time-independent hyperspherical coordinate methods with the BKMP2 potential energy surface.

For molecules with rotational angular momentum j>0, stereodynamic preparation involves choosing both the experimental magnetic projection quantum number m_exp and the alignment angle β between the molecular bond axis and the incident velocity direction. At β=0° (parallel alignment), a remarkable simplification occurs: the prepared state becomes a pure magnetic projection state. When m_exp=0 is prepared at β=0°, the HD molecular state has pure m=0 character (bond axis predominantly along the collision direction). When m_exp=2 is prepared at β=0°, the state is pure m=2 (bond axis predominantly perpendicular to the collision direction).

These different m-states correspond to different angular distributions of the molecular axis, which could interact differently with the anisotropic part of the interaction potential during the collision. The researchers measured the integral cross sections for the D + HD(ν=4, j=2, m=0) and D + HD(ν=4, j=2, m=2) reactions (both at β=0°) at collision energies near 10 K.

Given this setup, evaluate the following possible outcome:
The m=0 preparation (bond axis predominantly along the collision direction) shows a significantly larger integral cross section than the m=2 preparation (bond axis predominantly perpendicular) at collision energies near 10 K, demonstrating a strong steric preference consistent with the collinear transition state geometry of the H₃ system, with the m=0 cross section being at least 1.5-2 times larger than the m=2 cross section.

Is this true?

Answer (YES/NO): YES